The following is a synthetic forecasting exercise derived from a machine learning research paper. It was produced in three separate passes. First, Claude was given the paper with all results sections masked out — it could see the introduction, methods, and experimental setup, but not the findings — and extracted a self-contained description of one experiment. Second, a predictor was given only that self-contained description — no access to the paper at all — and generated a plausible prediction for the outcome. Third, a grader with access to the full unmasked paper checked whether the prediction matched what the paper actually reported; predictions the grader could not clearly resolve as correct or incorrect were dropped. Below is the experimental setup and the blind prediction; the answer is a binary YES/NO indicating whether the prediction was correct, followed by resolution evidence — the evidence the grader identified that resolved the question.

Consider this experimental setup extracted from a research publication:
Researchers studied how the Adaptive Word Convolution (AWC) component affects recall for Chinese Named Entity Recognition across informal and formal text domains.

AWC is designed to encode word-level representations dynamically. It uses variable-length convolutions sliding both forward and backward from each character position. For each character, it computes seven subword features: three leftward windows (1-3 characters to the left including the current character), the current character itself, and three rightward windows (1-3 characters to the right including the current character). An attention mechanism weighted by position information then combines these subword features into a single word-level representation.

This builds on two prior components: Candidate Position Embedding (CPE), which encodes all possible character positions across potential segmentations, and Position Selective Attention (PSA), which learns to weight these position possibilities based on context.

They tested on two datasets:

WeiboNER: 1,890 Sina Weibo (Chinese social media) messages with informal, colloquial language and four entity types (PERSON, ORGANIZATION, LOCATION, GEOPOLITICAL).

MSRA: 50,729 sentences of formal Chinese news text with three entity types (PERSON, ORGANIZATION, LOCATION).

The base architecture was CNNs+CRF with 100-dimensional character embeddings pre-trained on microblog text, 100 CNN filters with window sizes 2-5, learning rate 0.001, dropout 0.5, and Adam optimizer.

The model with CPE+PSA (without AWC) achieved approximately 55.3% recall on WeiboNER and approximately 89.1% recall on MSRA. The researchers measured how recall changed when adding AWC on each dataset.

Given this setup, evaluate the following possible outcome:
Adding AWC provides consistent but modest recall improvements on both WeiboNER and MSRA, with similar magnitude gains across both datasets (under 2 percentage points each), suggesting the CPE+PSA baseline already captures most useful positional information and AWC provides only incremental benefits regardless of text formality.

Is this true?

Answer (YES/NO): NO